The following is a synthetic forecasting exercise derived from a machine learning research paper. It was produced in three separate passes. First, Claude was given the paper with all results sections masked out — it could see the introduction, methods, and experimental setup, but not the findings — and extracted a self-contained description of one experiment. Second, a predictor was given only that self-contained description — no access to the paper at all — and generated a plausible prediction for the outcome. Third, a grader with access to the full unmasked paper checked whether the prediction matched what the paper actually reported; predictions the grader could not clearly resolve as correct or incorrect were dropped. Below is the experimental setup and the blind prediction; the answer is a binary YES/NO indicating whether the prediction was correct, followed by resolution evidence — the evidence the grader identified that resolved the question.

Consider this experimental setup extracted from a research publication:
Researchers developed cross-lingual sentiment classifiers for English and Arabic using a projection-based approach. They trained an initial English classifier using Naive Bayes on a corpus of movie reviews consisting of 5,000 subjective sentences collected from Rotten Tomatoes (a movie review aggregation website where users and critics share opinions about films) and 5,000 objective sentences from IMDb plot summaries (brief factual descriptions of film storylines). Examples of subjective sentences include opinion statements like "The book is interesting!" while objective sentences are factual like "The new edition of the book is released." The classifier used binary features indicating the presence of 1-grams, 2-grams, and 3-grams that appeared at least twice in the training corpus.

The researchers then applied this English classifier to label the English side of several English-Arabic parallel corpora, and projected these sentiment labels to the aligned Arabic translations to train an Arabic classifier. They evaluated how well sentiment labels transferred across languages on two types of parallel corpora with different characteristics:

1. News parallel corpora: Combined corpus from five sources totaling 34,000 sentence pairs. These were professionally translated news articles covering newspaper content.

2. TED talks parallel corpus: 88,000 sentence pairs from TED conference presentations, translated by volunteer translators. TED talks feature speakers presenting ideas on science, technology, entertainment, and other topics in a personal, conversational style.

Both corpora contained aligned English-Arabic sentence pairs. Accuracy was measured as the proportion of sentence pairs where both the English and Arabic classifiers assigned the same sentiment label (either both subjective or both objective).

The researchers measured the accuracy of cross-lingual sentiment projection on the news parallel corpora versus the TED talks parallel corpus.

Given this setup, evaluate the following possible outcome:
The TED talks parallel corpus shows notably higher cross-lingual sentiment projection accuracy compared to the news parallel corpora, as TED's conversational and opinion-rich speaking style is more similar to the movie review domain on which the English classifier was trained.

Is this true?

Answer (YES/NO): NO